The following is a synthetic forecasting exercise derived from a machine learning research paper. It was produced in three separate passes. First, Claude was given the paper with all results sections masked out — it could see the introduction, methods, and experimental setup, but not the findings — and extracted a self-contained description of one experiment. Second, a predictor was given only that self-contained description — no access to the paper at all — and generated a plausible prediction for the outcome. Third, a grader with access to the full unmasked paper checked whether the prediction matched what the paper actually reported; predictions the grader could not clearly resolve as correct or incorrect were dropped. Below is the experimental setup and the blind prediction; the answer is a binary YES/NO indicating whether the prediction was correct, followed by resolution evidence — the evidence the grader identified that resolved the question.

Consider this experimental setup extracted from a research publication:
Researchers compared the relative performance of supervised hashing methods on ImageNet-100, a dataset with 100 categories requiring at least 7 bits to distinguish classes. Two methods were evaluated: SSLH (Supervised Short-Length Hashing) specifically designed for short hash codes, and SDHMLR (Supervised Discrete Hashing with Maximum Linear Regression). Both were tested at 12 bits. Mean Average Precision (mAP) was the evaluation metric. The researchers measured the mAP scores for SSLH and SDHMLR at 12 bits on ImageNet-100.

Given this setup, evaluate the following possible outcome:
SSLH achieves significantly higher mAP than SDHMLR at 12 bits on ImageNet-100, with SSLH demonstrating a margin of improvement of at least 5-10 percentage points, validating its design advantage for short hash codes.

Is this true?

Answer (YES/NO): NO